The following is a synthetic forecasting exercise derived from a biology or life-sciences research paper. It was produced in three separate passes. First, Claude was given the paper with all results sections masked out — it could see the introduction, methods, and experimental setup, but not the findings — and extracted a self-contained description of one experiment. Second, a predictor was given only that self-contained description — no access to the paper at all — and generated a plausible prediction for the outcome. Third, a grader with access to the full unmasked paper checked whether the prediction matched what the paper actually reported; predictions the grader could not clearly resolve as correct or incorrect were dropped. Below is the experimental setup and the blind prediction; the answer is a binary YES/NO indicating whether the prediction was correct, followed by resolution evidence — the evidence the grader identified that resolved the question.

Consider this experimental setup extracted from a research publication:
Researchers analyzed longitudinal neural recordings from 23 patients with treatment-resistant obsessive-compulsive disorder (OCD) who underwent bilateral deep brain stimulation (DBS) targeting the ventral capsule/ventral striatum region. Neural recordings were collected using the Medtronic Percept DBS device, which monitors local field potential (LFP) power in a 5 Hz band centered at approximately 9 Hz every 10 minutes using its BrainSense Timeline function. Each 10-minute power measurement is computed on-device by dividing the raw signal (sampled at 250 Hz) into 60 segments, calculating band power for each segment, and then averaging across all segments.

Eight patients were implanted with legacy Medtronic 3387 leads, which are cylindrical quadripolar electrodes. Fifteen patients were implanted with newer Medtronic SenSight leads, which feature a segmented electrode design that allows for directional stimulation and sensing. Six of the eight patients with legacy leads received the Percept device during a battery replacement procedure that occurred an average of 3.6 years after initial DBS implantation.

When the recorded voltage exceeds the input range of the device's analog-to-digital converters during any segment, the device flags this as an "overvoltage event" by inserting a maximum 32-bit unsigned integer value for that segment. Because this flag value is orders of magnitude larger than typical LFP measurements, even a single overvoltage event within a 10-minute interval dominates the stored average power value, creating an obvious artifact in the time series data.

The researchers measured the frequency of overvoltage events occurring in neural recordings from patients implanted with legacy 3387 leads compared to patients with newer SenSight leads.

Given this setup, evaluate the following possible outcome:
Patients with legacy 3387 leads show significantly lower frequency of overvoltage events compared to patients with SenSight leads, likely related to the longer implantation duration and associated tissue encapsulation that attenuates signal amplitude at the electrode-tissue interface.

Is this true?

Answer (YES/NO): NO